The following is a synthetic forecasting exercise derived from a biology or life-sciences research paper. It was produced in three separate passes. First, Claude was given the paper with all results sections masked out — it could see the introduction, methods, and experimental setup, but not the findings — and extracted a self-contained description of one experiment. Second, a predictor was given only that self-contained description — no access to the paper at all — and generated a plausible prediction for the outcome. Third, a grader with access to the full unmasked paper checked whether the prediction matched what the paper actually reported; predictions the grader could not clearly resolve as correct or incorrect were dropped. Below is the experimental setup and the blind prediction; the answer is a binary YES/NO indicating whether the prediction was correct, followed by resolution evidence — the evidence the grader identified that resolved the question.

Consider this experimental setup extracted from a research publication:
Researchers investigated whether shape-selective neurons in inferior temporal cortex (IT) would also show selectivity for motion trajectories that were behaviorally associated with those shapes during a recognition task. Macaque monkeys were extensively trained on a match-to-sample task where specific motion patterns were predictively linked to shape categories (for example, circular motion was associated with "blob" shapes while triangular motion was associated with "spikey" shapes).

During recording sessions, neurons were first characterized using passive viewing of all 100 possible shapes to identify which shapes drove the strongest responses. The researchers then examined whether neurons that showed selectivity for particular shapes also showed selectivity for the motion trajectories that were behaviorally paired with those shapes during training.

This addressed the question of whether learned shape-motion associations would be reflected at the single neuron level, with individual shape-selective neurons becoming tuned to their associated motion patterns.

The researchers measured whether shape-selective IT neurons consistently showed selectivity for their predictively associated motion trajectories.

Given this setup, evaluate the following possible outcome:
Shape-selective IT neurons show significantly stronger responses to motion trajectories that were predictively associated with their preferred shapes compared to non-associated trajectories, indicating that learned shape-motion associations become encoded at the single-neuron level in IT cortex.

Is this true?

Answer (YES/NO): NO